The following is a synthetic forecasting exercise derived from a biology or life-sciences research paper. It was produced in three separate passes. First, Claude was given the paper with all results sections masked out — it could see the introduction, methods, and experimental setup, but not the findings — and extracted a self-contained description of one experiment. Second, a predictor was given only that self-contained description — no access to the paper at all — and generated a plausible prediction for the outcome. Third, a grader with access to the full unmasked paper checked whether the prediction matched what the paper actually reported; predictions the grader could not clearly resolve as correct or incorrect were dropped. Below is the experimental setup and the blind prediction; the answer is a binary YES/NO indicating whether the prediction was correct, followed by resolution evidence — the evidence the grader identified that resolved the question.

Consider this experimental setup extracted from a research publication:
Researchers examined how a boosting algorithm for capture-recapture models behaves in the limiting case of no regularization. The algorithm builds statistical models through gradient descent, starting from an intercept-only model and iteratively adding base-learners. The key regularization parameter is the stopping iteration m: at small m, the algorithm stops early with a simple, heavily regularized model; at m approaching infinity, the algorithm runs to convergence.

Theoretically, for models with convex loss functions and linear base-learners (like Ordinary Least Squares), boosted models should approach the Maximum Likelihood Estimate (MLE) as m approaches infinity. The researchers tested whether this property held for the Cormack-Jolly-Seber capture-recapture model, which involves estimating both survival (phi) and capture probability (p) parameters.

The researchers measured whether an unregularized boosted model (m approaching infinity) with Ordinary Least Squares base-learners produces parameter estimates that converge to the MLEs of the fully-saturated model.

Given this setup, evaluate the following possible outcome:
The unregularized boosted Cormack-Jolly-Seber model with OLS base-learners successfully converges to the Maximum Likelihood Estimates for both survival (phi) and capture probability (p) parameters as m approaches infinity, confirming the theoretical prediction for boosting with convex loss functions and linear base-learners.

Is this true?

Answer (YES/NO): NO